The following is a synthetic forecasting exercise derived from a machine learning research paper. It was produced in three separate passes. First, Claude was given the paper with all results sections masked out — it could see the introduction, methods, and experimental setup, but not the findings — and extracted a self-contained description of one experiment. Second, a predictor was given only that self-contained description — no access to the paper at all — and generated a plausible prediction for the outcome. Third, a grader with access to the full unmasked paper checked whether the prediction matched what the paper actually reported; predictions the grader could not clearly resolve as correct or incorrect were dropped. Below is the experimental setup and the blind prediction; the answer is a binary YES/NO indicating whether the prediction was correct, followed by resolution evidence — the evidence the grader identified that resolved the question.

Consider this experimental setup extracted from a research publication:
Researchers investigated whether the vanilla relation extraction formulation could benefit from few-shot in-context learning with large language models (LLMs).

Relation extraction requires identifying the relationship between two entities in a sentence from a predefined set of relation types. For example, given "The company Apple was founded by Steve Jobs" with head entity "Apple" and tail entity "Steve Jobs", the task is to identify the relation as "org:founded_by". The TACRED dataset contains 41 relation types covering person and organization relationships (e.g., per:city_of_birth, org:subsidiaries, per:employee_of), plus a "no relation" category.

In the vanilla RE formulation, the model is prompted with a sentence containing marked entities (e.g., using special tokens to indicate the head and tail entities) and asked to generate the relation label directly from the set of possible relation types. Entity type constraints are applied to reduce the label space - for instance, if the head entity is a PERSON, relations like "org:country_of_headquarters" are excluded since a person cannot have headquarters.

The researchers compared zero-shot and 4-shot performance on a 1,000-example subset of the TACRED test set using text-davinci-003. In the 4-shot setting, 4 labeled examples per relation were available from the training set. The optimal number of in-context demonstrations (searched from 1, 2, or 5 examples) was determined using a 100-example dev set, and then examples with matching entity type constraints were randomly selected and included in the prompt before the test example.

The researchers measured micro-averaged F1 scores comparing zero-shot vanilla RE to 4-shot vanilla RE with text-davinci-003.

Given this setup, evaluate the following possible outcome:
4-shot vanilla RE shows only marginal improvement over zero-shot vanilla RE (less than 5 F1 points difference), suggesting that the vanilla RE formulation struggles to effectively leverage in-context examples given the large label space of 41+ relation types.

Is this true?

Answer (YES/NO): NO